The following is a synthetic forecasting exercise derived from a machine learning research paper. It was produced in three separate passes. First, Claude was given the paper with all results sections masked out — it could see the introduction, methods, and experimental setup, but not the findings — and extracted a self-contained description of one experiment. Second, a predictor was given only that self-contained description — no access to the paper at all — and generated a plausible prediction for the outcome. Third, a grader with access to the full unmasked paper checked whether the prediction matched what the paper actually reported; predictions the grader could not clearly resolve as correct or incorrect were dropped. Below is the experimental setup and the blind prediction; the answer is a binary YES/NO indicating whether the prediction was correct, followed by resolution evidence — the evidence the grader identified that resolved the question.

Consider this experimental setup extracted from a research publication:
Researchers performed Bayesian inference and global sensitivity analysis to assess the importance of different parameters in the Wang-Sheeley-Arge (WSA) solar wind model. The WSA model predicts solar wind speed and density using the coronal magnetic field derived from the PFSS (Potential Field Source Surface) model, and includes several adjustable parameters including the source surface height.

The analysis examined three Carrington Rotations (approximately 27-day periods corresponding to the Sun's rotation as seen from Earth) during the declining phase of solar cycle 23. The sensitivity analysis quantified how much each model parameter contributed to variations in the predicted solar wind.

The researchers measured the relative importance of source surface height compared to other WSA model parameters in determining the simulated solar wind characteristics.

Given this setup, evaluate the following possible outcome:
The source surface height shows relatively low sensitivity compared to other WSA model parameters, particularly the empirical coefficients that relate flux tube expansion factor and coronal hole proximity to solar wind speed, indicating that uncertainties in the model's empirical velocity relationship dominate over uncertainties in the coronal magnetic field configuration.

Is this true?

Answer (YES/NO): YES